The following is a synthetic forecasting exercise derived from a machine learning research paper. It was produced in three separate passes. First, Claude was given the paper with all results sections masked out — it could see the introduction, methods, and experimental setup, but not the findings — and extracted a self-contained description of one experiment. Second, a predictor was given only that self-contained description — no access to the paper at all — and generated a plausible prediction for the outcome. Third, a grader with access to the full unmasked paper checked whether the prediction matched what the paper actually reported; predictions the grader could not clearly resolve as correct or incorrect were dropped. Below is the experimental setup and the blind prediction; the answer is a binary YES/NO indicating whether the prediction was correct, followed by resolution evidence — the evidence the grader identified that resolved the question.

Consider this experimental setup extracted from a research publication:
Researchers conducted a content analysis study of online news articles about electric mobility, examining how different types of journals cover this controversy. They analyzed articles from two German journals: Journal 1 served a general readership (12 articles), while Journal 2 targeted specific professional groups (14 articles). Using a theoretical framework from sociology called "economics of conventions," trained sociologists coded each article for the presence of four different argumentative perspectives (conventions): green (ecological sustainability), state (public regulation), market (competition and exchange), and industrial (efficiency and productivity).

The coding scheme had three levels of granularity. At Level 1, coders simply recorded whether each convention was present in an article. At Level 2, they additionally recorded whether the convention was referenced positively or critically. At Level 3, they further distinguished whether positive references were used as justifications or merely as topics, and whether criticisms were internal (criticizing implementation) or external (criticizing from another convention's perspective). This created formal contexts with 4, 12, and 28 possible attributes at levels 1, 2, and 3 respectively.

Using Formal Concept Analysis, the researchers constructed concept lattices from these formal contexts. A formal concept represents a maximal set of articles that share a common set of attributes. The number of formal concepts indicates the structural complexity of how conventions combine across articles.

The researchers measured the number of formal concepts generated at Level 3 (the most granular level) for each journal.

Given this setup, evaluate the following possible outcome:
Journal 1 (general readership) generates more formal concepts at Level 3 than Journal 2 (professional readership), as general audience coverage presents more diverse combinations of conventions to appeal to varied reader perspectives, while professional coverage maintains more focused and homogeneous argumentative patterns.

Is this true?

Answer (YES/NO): NO